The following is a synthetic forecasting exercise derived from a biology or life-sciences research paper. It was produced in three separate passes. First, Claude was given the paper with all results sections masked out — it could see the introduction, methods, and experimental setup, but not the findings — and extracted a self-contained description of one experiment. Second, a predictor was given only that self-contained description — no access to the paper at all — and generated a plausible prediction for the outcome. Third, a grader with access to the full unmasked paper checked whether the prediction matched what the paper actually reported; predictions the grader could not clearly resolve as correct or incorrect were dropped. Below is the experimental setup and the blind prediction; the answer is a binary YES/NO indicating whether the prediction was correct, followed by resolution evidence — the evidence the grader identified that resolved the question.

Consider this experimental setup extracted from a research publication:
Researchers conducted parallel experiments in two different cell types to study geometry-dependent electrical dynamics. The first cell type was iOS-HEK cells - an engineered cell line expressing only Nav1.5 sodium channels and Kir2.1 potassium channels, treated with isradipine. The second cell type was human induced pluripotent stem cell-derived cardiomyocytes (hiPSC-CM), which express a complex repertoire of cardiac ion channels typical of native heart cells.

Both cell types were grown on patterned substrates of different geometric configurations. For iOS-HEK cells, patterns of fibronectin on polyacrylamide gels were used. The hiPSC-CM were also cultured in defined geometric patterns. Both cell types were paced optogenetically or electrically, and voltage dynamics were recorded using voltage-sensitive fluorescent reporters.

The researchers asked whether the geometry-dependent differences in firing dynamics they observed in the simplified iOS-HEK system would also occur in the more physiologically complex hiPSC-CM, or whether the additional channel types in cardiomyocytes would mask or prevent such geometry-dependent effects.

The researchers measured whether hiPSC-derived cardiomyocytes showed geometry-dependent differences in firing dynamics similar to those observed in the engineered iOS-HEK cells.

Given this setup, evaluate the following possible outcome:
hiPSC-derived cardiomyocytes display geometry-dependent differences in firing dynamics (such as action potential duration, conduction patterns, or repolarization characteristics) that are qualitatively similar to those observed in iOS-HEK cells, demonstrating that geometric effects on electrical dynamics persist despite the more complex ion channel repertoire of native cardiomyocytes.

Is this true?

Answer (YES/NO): YES